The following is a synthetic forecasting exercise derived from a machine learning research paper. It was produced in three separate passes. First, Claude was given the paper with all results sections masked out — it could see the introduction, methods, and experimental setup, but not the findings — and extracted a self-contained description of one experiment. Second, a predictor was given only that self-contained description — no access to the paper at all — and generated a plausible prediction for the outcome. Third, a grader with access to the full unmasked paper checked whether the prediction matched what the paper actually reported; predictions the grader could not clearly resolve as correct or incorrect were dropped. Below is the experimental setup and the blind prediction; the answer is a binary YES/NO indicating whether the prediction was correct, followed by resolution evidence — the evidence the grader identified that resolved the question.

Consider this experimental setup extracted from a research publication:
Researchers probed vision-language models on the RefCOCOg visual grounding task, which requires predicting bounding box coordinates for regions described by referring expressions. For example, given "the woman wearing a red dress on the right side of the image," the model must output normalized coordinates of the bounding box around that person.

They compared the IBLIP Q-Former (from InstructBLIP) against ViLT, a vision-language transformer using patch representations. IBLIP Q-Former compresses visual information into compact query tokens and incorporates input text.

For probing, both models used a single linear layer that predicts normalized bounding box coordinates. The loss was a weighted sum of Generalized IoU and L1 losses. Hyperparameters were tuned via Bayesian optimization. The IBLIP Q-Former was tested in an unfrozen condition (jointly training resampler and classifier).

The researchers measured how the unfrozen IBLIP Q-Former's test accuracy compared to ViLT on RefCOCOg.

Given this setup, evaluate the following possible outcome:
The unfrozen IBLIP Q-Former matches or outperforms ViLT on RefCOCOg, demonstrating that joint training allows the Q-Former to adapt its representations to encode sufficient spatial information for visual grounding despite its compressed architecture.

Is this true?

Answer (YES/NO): YES